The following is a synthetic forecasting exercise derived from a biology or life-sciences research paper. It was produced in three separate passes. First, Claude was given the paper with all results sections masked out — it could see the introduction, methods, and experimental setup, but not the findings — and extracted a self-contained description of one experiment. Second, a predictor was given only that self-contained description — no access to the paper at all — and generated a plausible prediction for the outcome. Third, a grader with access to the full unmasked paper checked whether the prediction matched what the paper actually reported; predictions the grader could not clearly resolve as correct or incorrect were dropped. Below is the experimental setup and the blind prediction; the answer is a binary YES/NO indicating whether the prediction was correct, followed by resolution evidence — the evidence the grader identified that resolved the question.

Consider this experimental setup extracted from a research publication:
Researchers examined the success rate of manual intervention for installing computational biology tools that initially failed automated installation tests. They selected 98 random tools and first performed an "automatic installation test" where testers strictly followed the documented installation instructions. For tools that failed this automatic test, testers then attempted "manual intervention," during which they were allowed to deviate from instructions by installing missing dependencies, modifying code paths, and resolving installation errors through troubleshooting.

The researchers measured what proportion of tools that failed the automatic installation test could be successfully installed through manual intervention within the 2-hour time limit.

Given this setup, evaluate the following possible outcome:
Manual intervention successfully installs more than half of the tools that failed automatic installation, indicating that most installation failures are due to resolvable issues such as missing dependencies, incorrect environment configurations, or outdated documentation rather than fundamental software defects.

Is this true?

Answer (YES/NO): NO